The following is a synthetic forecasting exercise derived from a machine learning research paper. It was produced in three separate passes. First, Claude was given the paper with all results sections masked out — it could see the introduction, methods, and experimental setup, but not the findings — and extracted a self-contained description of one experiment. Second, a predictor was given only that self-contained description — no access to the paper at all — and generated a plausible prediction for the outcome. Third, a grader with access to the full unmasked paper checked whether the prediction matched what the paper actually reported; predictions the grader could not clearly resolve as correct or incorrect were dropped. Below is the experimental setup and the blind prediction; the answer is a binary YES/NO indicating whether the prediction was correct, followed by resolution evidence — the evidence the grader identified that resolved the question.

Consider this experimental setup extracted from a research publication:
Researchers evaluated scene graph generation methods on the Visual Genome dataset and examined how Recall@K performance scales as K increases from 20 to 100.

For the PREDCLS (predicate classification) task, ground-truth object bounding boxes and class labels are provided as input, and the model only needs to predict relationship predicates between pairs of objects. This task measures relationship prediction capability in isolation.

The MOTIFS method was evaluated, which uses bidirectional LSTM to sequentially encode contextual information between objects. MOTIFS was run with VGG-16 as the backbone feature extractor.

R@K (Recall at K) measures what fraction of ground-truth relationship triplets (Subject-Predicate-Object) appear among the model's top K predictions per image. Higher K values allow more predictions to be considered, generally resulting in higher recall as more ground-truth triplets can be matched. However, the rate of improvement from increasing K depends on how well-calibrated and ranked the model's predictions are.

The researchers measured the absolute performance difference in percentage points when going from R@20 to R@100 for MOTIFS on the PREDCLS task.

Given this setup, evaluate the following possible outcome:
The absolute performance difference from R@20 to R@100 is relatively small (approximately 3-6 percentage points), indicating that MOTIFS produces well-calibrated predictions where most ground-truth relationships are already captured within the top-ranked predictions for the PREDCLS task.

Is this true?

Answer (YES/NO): NO